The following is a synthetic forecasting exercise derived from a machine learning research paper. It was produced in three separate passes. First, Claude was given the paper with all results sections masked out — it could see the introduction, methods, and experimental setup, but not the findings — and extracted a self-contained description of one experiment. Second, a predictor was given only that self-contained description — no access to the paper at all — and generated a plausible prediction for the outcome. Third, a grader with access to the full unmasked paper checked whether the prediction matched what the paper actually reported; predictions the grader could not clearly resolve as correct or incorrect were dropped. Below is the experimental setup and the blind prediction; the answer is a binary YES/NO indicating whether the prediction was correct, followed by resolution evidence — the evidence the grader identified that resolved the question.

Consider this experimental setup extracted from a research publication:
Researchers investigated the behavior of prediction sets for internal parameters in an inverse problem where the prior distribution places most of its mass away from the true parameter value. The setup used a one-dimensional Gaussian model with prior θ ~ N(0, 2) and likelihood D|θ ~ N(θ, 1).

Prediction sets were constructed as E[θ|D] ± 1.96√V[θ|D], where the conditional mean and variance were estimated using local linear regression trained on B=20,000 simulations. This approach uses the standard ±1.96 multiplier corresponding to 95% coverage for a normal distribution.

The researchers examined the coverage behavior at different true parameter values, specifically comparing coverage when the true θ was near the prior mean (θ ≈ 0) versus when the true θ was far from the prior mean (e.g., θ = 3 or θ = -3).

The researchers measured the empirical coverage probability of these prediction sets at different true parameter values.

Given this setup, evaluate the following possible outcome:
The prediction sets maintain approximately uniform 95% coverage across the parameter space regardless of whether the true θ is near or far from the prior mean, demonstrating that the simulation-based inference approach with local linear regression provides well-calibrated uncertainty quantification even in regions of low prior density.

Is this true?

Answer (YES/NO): NO